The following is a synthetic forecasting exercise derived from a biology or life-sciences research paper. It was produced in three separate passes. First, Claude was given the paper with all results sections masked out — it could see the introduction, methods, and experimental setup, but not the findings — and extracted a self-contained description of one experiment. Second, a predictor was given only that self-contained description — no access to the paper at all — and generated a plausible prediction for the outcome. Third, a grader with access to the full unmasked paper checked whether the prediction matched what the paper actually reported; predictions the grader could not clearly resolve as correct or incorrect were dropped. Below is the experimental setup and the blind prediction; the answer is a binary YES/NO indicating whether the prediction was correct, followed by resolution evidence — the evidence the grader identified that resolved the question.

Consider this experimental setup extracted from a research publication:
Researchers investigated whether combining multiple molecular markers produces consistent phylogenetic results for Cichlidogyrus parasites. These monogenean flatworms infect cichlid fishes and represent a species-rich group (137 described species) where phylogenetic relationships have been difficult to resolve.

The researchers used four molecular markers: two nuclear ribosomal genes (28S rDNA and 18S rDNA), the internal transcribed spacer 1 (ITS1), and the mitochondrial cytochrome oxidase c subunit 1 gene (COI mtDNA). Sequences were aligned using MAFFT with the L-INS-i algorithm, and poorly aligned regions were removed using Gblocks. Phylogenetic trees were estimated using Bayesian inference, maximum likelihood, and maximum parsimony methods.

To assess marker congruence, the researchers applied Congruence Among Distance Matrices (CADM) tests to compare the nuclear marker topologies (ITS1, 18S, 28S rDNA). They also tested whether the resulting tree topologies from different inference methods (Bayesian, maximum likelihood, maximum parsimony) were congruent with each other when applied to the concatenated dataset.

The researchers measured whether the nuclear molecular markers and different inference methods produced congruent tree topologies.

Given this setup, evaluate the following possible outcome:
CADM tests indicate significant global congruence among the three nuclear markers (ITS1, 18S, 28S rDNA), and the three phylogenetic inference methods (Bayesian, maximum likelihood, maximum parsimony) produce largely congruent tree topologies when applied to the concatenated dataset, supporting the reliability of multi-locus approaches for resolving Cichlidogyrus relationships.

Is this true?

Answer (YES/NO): YES